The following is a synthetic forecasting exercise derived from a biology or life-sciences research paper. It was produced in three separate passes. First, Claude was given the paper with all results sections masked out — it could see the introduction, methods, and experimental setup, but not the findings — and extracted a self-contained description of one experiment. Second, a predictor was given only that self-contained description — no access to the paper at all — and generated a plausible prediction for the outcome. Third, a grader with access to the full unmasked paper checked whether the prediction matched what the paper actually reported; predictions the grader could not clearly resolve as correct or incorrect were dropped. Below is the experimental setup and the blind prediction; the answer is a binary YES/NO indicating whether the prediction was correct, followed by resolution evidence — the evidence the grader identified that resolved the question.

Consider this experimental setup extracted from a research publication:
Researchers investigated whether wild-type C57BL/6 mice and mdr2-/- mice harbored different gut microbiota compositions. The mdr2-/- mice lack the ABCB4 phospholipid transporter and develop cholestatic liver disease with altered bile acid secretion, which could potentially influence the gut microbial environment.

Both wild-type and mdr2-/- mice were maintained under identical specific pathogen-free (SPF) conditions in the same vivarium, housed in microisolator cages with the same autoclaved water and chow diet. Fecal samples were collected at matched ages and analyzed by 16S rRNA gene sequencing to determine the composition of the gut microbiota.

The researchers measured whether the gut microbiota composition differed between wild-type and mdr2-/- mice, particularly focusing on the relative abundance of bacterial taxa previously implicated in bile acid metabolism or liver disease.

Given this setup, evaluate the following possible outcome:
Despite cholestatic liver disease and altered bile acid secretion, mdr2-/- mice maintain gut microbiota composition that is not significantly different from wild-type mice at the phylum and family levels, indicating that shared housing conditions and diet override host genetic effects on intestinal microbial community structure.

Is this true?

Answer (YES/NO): NO